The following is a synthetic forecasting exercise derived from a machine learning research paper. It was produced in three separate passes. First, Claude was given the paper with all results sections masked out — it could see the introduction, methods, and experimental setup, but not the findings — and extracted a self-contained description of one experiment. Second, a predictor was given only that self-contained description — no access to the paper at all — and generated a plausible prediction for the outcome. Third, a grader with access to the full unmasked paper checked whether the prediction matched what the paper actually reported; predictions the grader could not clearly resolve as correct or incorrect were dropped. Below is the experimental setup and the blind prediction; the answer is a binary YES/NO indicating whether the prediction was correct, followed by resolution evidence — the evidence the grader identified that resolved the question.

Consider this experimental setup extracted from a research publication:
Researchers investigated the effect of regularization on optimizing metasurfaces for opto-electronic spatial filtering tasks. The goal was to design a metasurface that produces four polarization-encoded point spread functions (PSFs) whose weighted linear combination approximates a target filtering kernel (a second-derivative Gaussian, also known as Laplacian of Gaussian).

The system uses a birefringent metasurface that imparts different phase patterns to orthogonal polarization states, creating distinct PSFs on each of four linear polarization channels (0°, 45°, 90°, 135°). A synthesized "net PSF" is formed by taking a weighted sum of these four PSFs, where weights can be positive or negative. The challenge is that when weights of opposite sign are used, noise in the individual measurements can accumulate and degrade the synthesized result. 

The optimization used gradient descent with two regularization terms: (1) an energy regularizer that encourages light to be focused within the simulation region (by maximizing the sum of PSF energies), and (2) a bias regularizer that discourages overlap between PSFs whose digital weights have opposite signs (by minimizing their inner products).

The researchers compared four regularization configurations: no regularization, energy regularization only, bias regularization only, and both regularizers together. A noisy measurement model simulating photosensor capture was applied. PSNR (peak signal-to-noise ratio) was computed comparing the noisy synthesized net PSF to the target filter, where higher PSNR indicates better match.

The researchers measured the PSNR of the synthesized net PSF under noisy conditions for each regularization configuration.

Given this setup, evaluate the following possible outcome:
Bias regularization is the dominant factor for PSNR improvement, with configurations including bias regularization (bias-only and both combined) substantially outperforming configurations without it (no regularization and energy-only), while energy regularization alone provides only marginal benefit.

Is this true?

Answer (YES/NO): NO